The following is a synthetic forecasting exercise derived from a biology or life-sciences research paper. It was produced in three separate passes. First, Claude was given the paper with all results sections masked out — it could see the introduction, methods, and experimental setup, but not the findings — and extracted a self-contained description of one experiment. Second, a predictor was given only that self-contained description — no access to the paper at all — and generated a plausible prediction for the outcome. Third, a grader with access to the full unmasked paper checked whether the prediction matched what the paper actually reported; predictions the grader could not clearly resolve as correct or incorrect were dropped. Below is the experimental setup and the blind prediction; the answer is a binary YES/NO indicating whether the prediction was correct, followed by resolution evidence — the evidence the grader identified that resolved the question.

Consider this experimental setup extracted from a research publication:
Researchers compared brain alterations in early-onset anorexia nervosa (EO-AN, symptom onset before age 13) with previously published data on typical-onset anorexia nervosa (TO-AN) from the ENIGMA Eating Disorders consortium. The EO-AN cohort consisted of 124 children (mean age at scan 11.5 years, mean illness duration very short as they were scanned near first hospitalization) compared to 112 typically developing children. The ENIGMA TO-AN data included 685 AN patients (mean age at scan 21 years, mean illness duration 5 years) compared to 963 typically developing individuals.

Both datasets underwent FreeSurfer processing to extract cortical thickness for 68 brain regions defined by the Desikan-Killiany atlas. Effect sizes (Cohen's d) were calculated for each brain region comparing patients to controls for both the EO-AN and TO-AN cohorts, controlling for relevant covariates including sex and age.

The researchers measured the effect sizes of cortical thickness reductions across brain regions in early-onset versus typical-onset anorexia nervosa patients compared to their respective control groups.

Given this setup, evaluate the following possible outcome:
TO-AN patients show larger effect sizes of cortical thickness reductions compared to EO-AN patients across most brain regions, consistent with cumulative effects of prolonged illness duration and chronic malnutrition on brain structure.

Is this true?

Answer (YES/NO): NO